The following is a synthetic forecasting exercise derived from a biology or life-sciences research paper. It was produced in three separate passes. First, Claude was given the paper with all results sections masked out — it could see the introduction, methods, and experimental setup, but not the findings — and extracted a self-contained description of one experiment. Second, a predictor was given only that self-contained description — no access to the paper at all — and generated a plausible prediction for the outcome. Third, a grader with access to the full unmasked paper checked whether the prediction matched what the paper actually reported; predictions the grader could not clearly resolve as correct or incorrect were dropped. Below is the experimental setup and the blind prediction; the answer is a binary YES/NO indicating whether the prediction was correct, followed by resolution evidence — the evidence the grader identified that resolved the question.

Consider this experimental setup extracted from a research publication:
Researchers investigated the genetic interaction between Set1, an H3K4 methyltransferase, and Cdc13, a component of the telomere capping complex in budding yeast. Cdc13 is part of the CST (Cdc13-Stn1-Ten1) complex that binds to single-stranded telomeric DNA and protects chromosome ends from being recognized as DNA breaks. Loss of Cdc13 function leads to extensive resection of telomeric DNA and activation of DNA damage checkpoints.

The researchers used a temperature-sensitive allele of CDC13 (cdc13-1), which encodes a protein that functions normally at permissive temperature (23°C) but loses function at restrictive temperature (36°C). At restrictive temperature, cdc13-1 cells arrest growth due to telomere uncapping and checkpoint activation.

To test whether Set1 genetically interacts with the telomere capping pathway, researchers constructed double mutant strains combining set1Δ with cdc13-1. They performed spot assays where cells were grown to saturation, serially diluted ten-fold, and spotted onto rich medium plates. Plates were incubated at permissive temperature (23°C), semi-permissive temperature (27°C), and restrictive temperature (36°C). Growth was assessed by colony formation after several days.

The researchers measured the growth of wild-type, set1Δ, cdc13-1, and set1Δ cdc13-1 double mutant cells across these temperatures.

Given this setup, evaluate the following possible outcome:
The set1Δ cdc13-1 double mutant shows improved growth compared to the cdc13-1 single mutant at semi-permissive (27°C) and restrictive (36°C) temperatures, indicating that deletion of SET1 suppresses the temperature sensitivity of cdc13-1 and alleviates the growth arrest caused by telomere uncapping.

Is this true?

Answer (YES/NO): NO